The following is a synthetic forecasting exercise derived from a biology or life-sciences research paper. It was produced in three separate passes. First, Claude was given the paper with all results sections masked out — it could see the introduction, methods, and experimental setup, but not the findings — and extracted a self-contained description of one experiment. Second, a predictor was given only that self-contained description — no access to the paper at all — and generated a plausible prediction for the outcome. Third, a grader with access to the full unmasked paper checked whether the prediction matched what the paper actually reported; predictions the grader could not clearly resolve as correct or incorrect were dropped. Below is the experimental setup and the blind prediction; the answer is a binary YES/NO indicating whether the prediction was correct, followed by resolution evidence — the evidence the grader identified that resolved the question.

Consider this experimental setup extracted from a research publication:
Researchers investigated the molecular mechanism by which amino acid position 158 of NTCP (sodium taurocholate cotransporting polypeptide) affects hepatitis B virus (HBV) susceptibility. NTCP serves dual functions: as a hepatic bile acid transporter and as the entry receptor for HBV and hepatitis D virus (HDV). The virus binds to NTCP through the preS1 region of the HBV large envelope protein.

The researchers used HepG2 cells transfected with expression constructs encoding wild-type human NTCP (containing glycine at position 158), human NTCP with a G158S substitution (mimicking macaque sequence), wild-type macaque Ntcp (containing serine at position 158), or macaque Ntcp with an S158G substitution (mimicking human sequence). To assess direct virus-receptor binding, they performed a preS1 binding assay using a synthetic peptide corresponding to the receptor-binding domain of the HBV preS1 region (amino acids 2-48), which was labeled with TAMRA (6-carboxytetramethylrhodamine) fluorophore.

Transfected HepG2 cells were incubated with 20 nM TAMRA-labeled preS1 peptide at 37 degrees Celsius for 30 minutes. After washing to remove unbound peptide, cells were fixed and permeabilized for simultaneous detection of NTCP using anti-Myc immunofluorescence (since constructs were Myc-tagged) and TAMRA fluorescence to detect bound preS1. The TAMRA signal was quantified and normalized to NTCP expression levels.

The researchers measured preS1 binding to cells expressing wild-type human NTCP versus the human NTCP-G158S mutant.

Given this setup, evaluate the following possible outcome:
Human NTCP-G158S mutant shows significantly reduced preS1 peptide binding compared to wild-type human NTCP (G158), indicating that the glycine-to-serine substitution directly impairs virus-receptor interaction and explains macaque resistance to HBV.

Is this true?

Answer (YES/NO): NO